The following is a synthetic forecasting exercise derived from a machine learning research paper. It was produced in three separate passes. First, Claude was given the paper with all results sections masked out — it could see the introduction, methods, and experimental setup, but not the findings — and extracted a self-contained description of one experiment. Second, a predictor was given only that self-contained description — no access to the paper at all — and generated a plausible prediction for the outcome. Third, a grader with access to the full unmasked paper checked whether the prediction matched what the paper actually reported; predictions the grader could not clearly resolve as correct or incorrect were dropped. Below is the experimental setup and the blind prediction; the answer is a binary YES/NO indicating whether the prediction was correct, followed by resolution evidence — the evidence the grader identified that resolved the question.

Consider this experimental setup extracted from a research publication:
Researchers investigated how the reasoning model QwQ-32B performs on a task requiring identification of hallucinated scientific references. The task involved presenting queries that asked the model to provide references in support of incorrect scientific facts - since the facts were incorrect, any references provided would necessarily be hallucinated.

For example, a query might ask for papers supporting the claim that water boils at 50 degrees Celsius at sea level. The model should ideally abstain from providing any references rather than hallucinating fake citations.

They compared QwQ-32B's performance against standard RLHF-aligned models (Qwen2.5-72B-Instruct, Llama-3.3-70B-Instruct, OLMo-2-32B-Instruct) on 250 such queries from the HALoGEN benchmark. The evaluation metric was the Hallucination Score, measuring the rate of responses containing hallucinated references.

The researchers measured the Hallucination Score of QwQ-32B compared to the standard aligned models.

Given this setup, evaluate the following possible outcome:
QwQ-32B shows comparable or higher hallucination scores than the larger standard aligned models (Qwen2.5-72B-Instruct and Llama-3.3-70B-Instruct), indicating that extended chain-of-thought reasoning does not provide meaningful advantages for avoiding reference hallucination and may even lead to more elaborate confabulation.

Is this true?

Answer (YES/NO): YES